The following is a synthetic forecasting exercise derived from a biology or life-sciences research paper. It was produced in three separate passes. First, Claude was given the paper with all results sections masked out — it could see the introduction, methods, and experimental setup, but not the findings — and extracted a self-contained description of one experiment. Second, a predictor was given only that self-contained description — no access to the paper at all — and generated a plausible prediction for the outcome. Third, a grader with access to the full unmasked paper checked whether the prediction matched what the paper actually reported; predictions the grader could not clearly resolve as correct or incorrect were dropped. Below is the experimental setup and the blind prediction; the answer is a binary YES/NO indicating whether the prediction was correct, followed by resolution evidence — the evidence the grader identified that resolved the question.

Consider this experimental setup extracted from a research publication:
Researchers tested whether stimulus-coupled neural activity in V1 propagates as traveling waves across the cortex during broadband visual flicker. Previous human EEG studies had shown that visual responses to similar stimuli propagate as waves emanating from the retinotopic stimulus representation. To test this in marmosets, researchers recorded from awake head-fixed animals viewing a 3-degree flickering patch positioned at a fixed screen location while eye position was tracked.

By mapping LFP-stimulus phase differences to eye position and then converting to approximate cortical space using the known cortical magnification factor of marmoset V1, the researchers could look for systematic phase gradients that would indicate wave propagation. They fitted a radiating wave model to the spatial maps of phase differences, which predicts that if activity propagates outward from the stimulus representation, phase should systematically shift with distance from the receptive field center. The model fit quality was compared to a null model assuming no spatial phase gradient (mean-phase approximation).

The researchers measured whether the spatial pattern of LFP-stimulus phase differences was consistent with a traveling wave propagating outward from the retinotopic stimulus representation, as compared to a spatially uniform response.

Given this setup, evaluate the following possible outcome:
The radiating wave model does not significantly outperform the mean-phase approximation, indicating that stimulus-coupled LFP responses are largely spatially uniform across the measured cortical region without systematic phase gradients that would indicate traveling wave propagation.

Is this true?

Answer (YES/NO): YES